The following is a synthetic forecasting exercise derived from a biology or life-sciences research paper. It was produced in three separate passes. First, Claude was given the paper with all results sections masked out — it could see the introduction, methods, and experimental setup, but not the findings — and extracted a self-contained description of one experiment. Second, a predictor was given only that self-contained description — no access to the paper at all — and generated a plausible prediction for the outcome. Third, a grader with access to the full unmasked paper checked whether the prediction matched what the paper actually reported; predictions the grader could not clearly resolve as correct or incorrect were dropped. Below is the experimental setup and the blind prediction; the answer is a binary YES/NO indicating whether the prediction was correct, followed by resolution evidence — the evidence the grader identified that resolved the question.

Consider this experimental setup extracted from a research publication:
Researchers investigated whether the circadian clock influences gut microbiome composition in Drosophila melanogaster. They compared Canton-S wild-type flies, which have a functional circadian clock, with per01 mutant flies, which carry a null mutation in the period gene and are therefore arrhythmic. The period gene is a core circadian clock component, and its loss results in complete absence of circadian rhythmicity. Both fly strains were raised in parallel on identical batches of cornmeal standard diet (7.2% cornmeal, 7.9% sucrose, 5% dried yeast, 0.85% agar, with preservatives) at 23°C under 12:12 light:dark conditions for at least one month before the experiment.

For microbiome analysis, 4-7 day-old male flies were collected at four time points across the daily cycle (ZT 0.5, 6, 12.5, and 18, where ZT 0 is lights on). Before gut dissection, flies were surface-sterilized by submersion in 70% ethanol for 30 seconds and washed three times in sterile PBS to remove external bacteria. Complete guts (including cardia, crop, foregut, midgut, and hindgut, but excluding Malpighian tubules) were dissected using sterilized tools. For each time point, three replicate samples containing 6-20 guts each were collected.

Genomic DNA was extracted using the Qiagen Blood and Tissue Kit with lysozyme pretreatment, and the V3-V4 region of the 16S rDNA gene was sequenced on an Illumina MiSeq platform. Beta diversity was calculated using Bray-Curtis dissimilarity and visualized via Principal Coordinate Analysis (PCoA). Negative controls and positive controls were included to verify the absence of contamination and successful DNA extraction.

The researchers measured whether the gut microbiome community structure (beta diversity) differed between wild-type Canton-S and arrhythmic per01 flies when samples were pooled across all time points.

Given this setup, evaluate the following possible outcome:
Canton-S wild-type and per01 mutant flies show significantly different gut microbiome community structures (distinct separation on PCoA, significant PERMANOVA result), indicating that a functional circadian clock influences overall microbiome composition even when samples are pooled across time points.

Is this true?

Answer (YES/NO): YES